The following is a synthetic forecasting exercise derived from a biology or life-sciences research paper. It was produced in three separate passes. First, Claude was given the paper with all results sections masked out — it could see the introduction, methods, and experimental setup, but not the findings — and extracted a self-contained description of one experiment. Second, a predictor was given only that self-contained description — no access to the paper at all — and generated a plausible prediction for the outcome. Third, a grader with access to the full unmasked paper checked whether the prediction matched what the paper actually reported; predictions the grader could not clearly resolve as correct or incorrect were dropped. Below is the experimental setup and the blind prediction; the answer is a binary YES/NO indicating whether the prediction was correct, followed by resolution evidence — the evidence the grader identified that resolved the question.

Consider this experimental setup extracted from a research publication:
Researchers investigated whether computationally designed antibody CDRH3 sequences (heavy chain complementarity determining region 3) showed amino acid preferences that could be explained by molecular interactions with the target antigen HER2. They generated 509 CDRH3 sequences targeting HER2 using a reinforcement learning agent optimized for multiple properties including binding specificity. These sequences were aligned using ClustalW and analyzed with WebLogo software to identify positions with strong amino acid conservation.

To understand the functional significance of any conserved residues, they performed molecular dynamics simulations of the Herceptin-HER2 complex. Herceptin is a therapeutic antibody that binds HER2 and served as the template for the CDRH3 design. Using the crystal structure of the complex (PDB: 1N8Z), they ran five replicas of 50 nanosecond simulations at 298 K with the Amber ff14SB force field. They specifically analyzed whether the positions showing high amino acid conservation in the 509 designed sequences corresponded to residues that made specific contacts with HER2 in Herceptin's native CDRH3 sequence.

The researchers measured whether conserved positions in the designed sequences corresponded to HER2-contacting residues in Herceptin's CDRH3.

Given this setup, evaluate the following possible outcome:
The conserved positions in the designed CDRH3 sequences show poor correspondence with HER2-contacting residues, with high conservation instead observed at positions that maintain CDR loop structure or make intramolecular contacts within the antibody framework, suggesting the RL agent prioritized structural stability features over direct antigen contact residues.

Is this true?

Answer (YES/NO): NO